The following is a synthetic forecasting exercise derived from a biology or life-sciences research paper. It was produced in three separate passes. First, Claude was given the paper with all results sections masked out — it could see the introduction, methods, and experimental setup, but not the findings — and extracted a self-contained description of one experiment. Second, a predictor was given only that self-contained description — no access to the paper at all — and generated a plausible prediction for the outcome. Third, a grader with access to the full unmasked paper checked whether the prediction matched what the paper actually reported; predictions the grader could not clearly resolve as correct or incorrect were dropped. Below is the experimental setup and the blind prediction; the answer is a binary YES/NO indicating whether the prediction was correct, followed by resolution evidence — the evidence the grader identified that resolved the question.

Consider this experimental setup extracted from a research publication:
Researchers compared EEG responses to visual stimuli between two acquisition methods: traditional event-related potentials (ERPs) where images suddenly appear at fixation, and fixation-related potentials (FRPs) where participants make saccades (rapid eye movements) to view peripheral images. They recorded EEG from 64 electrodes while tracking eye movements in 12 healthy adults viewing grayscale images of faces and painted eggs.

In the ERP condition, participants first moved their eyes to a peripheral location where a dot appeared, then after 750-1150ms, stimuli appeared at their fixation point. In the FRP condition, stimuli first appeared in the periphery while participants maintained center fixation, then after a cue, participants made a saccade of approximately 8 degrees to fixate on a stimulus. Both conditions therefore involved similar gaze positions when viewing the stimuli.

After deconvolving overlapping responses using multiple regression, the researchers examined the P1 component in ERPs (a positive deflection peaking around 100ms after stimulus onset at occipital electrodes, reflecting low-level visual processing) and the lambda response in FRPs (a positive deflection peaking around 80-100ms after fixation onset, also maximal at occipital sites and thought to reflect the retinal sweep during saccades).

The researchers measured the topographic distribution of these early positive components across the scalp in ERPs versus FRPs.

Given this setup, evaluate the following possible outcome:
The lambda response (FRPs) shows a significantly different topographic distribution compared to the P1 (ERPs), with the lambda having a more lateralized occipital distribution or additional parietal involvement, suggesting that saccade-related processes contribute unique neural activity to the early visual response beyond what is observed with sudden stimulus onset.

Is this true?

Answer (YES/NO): NO